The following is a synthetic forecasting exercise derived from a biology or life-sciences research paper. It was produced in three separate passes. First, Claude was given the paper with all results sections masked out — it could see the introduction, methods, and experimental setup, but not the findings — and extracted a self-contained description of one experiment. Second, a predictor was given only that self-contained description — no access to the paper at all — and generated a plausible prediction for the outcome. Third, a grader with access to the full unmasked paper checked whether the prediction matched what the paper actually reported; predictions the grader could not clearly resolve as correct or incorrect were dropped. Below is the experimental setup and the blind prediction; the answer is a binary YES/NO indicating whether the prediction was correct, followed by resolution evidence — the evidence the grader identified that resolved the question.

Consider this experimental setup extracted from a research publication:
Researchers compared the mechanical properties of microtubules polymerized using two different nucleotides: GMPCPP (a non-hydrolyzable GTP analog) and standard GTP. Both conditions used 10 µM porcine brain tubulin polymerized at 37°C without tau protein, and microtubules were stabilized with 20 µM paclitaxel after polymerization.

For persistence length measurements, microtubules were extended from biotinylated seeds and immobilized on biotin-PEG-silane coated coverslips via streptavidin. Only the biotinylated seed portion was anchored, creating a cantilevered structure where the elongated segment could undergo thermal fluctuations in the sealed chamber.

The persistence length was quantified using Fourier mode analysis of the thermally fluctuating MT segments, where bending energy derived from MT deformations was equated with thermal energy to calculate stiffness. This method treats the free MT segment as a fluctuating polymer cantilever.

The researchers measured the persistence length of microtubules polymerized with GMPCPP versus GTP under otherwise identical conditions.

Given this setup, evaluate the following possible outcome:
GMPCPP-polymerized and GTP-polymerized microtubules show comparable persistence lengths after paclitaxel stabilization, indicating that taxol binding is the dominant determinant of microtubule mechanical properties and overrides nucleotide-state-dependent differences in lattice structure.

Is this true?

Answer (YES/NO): NO